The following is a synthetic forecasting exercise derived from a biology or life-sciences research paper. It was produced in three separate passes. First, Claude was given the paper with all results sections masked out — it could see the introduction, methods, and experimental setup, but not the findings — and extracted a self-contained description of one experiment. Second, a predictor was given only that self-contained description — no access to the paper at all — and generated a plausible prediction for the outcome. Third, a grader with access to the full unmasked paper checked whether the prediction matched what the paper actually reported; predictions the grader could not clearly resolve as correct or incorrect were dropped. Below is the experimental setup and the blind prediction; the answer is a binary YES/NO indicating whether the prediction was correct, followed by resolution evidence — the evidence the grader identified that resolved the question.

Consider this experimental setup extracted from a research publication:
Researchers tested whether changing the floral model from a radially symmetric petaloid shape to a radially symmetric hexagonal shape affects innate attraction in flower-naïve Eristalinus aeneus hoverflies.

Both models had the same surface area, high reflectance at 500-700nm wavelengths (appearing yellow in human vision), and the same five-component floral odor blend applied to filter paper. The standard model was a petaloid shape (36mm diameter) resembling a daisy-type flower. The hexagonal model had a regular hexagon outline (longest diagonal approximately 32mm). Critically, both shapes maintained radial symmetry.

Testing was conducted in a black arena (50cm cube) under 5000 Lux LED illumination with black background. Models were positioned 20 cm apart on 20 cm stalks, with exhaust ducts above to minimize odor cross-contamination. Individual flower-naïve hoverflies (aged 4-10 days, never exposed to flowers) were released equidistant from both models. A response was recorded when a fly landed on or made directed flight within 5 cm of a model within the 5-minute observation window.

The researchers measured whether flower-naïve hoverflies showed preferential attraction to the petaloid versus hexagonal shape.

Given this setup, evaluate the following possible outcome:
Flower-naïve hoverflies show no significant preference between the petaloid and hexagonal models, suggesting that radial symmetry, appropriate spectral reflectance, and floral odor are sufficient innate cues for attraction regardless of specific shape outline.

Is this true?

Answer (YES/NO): YES